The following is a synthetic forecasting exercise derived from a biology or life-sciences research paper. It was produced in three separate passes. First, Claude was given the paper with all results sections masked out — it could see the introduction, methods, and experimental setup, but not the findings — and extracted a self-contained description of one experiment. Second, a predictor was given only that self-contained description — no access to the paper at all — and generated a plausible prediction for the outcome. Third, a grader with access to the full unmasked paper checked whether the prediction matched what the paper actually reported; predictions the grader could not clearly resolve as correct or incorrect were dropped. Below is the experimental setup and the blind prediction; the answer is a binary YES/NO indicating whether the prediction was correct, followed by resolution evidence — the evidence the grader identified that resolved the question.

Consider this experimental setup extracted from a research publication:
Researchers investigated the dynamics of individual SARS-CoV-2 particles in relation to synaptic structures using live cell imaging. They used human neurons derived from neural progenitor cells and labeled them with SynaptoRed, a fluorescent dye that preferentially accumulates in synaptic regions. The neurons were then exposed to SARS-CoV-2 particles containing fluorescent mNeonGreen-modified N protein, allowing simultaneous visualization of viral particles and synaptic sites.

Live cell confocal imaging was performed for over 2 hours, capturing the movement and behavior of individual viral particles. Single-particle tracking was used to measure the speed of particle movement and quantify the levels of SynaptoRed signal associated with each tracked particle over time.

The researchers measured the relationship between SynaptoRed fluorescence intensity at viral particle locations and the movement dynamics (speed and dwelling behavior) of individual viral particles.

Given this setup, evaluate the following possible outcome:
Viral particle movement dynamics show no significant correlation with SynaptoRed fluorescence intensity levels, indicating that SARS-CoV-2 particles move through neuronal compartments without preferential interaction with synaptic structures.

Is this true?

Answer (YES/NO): NO